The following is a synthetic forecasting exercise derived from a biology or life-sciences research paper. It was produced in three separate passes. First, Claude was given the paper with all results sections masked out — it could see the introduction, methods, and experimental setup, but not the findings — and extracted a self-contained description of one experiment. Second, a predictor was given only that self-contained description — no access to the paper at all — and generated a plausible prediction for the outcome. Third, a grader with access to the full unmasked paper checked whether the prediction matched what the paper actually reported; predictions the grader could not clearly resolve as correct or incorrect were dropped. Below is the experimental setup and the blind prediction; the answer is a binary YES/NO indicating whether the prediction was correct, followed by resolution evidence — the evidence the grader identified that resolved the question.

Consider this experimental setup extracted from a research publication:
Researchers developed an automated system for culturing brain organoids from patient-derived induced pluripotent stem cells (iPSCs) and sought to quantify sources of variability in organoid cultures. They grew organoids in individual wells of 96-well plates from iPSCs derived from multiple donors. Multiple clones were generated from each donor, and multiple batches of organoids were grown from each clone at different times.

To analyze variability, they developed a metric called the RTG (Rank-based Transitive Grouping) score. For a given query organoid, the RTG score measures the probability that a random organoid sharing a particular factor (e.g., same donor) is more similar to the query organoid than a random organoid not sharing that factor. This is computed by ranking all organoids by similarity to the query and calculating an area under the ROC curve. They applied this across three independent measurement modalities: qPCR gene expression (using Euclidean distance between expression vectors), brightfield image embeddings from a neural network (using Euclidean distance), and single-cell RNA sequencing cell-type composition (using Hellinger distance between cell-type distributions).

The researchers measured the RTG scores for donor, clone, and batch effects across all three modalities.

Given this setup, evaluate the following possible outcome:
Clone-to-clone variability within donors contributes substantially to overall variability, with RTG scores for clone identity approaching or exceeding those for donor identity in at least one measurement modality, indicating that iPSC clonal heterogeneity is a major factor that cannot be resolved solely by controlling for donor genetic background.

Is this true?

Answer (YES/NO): YES